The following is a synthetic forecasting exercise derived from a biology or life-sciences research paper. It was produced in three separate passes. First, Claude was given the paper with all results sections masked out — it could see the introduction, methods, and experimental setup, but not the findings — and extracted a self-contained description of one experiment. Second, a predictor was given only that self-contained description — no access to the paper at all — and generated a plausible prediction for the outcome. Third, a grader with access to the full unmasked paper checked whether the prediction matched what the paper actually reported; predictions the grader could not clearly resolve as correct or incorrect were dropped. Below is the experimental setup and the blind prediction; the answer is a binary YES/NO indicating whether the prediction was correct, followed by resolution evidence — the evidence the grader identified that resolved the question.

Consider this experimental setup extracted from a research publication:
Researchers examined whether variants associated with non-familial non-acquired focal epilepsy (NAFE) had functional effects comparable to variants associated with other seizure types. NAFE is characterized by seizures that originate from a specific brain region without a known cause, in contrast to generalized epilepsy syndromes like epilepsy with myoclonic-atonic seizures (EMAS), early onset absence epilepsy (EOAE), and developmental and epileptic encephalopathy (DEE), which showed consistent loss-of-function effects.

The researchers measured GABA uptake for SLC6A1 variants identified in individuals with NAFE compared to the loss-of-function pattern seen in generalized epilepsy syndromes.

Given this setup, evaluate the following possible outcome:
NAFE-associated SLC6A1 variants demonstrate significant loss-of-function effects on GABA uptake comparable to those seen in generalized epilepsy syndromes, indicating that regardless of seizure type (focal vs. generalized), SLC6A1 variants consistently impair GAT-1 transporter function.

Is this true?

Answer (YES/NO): NO